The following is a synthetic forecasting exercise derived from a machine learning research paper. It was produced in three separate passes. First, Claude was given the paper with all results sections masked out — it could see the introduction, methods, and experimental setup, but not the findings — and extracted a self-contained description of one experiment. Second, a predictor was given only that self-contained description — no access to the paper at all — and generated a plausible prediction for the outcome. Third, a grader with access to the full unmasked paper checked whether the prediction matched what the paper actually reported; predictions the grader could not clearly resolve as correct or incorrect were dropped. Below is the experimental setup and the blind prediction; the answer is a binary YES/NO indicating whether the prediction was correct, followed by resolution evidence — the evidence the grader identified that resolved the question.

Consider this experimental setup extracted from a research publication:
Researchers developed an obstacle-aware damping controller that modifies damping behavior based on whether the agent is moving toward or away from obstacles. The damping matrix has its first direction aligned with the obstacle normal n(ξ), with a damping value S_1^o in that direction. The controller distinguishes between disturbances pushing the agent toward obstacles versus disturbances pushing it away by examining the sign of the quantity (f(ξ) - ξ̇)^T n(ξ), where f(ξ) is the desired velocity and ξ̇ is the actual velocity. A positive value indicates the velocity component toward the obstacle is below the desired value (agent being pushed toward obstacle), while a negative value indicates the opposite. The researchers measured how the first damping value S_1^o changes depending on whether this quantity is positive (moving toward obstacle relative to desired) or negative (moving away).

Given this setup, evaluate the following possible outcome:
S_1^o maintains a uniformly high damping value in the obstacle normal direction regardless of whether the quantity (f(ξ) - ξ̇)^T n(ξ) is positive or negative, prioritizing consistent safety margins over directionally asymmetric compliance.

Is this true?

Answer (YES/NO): NO